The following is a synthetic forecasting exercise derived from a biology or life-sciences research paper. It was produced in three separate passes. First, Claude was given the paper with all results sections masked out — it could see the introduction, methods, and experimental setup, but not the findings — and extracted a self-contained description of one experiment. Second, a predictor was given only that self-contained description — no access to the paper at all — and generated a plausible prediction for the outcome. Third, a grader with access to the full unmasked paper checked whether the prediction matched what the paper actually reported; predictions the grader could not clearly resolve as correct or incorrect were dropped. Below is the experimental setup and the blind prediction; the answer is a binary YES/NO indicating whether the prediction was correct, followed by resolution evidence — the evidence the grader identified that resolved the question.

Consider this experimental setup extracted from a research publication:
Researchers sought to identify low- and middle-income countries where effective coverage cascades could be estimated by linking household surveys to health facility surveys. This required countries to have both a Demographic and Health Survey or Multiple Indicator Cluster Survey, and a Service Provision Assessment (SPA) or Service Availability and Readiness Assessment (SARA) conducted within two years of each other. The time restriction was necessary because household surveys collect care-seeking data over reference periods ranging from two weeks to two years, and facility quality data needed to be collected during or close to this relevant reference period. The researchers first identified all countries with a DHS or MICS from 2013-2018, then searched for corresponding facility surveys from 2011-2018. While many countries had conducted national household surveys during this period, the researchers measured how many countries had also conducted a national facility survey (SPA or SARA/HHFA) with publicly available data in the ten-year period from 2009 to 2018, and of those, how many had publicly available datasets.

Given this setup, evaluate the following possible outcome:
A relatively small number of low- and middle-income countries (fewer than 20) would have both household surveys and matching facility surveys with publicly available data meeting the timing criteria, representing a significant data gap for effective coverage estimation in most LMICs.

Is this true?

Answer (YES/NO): YES